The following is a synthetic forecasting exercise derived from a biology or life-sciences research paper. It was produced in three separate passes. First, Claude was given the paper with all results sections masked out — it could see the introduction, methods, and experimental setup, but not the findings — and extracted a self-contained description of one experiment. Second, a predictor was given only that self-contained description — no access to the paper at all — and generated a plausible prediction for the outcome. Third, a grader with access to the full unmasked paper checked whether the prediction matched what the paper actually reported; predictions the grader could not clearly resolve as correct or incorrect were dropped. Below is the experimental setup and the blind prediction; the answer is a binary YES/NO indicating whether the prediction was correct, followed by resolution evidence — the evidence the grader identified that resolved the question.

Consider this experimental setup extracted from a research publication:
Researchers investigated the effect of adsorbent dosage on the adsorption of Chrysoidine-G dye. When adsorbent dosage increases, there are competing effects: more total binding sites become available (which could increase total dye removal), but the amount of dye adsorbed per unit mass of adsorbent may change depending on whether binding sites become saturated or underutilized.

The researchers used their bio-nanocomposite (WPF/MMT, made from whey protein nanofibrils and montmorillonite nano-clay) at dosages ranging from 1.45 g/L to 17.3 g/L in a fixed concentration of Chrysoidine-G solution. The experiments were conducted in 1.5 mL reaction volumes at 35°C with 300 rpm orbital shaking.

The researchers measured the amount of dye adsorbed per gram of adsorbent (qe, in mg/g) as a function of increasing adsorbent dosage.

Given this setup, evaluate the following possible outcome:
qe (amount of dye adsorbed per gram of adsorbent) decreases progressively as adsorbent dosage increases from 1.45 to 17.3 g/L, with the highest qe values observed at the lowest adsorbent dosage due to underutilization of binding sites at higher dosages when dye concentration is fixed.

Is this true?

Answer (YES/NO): NO